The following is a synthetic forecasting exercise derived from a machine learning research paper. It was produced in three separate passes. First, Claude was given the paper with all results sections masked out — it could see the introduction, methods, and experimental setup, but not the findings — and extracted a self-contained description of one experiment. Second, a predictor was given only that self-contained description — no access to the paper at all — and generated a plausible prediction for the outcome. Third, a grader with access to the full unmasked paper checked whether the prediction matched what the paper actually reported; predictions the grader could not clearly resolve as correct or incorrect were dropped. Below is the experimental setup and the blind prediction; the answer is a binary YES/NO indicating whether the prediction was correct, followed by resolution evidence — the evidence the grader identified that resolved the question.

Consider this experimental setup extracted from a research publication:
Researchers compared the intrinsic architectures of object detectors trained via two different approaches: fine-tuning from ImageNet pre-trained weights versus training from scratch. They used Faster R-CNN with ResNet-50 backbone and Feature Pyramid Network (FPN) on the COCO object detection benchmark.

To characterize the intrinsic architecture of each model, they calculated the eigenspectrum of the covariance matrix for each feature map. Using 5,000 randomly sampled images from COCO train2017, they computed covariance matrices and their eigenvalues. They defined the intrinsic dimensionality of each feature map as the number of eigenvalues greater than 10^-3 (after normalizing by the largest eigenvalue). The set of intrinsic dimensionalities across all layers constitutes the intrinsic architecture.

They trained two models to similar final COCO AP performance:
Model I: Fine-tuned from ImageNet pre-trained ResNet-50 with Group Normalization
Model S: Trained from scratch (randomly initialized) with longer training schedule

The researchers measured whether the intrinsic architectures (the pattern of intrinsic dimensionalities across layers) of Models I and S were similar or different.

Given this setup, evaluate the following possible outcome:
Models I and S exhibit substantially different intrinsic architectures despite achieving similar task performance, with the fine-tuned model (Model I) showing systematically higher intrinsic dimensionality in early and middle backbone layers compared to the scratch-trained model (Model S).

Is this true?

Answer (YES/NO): NO